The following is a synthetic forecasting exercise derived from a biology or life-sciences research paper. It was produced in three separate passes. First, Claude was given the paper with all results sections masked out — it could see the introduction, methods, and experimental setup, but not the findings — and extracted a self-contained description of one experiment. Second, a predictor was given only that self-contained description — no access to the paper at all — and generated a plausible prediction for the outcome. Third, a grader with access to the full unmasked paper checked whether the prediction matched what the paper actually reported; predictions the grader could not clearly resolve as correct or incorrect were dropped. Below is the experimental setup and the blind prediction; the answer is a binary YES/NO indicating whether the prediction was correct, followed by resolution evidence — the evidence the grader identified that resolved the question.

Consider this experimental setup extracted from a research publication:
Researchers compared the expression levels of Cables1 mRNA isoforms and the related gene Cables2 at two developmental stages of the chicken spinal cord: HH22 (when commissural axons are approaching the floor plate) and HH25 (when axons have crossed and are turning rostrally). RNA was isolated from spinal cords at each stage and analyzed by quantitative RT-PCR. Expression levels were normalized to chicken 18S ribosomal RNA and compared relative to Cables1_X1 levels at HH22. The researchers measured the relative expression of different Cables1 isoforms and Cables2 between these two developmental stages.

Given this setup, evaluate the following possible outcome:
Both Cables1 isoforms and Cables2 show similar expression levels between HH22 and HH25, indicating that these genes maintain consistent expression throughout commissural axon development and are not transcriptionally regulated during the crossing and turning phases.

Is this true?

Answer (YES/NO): NO